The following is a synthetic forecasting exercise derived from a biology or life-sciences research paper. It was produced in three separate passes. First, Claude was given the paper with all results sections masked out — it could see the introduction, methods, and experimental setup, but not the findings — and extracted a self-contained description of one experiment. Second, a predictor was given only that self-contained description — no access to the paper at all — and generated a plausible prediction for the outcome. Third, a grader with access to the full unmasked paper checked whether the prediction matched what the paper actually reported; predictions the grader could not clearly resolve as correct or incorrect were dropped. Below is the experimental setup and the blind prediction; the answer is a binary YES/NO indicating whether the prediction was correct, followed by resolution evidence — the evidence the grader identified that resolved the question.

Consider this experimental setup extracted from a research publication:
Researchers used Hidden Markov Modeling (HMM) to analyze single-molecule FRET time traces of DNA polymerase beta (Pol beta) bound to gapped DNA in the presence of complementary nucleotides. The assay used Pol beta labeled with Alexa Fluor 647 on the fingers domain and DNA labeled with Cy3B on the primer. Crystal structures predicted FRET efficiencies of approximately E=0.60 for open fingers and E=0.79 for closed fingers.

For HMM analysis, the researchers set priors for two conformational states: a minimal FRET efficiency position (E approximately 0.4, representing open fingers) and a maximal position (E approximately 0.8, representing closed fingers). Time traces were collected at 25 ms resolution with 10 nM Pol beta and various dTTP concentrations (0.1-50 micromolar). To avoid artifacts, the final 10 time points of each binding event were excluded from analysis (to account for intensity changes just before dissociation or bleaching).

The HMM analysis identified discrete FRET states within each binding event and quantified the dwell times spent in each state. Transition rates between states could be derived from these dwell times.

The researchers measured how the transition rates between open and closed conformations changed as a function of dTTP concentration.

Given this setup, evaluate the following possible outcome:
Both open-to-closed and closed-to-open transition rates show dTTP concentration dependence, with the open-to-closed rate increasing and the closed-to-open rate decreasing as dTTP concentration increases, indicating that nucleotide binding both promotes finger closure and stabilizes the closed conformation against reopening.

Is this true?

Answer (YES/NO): YES